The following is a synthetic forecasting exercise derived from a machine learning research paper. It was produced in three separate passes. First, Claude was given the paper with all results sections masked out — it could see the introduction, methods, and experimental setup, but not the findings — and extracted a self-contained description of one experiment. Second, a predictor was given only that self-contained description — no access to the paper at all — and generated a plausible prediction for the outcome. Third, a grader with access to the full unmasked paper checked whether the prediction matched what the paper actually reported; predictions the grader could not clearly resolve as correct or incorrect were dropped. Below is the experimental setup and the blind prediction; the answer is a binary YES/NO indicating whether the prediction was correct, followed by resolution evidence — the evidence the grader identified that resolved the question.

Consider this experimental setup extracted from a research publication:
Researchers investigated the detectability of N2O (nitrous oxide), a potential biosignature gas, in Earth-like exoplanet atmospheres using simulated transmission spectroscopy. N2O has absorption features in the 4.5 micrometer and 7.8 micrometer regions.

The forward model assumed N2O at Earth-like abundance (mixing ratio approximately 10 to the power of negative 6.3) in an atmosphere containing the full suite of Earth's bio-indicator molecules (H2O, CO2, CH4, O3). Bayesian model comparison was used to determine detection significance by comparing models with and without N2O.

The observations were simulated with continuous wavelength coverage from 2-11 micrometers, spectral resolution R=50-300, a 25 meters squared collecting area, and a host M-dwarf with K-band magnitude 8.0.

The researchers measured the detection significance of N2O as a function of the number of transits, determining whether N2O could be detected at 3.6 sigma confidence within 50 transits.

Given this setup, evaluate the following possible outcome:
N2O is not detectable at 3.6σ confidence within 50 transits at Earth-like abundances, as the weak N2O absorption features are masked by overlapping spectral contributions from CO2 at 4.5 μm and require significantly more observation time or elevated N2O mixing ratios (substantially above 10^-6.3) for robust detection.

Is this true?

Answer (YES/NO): NO